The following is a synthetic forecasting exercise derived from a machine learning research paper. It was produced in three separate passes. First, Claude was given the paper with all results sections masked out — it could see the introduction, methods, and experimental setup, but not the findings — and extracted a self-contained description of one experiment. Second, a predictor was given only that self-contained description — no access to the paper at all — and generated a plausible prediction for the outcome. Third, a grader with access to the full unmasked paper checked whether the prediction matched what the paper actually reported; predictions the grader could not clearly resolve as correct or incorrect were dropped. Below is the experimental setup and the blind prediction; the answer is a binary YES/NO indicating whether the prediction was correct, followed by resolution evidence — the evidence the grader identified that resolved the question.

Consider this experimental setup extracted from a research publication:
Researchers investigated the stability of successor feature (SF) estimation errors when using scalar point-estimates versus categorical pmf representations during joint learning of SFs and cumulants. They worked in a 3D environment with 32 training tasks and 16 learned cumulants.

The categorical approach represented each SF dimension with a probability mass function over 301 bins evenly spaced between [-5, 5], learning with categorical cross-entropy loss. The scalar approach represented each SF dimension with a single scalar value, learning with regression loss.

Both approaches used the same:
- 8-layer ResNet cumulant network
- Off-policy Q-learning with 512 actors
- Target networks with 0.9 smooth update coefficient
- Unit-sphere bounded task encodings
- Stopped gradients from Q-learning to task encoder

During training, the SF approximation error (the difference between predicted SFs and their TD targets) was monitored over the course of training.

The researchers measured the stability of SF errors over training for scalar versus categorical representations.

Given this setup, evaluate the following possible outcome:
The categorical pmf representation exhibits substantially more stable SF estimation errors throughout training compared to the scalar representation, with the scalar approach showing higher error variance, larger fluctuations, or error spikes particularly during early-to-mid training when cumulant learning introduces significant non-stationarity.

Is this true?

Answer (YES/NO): YES